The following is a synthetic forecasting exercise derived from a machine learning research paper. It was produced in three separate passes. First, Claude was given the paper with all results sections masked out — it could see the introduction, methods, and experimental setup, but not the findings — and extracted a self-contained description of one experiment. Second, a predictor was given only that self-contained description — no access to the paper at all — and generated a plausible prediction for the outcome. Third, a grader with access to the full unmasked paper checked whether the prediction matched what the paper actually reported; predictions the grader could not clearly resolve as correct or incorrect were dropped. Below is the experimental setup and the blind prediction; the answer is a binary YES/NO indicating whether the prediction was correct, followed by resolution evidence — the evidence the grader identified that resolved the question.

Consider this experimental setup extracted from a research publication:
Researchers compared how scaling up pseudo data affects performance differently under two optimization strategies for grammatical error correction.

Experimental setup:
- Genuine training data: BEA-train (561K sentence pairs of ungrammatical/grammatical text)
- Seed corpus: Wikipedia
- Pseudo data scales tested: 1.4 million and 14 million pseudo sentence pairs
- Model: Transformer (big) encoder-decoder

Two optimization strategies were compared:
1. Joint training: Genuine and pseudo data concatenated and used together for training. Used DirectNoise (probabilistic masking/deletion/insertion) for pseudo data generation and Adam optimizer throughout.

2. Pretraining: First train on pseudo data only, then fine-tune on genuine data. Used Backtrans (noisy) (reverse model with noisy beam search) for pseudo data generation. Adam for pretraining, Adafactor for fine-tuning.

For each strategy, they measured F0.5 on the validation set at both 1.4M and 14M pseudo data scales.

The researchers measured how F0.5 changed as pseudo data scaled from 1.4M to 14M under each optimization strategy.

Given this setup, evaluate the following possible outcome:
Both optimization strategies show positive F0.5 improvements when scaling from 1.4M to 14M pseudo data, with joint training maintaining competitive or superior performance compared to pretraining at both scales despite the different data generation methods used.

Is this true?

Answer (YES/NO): NO